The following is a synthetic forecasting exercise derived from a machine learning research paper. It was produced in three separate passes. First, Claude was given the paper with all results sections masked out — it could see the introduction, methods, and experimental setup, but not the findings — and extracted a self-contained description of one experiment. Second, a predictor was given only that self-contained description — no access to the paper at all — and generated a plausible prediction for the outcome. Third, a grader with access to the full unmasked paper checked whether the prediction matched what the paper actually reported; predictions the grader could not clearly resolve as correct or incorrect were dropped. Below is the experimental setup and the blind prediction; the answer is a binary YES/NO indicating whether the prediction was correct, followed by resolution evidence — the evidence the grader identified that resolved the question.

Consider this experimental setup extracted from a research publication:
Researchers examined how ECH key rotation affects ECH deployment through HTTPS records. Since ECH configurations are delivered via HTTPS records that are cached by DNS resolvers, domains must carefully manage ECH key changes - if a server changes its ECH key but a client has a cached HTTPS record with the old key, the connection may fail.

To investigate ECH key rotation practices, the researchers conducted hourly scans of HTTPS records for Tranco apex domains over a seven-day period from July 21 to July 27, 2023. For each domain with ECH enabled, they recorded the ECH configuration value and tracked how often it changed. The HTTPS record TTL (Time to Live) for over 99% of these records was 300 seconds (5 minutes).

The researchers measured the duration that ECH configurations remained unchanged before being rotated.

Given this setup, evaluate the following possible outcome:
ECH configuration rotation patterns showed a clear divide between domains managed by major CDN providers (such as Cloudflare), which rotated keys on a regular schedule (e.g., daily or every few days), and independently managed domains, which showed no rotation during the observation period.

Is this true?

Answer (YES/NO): NO